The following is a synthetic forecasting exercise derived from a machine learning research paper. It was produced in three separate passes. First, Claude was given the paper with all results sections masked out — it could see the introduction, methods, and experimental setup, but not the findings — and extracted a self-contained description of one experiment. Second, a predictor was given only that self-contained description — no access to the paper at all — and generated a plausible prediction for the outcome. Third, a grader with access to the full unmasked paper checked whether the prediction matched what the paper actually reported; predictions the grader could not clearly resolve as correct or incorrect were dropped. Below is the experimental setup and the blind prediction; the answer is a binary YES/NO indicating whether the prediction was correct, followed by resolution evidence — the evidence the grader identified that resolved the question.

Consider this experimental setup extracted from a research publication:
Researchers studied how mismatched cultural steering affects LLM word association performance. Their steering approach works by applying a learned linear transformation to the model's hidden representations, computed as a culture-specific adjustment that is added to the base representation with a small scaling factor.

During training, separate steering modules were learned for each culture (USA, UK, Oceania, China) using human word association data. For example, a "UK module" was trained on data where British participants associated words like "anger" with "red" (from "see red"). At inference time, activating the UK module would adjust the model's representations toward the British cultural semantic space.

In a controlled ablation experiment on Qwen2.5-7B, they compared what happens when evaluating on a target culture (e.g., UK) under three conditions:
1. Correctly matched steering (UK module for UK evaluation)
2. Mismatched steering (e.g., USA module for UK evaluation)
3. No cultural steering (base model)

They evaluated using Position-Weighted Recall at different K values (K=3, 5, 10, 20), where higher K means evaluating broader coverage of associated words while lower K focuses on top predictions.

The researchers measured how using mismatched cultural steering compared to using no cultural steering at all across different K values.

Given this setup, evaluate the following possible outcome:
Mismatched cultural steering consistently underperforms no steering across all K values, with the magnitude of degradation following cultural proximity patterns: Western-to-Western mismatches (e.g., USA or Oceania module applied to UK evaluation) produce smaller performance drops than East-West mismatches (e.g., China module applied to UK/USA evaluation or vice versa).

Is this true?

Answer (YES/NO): NO